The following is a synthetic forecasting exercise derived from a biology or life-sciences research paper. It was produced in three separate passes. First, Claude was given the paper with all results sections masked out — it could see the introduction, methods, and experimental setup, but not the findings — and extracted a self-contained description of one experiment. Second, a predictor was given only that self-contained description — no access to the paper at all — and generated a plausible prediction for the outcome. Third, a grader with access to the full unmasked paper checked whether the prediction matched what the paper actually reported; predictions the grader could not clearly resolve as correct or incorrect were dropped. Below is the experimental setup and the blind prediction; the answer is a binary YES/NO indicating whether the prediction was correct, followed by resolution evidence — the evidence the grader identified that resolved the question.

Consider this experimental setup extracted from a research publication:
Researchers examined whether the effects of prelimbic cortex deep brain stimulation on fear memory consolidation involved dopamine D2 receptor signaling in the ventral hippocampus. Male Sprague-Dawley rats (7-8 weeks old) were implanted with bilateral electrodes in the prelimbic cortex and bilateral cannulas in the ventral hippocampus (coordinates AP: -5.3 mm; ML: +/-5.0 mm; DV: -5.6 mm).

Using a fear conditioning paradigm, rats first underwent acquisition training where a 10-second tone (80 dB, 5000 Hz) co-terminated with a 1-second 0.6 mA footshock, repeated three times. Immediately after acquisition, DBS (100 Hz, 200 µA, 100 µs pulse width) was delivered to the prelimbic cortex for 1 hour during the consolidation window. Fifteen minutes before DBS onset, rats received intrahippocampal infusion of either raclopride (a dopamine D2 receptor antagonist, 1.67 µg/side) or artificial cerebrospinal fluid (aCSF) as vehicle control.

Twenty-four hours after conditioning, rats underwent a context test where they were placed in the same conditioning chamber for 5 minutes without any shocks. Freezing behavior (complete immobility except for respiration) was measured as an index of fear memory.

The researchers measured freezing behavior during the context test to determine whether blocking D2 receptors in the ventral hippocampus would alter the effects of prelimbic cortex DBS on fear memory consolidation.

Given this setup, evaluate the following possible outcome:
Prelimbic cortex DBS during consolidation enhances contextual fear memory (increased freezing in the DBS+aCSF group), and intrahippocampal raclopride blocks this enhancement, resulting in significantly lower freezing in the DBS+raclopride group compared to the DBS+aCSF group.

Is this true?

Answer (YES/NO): NO